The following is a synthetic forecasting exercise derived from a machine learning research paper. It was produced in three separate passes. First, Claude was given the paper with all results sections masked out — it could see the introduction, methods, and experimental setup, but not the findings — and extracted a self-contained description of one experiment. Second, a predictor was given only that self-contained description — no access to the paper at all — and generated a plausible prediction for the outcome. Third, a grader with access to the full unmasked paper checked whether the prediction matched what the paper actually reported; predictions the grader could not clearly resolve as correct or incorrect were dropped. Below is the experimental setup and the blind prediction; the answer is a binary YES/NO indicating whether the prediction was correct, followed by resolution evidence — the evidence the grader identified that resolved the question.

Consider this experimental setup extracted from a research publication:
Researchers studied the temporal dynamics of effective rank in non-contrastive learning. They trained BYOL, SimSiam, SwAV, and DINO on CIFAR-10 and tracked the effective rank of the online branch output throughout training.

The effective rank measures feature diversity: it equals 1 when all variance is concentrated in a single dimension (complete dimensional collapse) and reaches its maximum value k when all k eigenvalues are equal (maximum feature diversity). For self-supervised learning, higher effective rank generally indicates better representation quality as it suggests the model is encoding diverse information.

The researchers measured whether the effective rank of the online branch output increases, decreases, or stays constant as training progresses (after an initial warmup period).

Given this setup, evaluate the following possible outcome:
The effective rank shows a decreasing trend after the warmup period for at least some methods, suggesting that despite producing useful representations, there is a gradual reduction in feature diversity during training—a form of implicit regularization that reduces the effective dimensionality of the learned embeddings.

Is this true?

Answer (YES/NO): NO